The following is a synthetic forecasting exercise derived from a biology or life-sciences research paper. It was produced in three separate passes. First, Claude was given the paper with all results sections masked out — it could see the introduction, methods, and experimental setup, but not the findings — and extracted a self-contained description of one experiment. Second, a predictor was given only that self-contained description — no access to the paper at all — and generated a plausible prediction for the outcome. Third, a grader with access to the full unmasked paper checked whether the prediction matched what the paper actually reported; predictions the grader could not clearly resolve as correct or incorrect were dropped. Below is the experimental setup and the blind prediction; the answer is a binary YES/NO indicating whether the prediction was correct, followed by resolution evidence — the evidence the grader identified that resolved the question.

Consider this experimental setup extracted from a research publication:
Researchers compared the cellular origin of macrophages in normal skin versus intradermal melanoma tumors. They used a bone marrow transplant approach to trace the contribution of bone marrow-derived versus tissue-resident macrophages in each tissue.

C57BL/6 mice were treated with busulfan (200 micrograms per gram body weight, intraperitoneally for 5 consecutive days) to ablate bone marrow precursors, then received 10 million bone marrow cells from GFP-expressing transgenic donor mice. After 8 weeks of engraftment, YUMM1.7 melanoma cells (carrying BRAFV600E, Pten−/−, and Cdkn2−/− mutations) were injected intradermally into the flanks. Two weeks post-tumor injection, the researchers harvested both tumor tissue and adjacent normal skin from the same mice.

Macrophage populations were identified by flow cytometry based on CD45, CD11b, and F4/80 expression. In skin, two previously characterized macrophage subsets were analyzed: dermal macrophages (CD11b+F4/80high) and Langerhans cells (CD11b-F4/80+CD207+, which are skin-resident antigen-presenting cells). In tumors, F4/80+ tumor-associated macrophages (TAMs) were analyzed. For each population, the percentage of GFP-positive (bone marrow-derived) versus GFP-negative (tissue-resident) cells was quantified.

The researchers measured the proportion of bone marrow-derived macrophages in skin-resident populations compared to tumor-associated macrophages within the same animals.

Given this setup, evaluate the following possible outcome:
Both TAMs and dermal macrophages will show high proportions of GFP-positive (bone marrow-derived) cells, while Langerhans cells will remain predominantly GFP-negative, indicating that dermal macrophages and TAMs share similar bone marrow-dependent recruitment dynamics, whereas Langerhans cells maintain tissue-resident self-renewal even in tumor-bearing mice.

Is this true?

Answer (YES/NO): NO